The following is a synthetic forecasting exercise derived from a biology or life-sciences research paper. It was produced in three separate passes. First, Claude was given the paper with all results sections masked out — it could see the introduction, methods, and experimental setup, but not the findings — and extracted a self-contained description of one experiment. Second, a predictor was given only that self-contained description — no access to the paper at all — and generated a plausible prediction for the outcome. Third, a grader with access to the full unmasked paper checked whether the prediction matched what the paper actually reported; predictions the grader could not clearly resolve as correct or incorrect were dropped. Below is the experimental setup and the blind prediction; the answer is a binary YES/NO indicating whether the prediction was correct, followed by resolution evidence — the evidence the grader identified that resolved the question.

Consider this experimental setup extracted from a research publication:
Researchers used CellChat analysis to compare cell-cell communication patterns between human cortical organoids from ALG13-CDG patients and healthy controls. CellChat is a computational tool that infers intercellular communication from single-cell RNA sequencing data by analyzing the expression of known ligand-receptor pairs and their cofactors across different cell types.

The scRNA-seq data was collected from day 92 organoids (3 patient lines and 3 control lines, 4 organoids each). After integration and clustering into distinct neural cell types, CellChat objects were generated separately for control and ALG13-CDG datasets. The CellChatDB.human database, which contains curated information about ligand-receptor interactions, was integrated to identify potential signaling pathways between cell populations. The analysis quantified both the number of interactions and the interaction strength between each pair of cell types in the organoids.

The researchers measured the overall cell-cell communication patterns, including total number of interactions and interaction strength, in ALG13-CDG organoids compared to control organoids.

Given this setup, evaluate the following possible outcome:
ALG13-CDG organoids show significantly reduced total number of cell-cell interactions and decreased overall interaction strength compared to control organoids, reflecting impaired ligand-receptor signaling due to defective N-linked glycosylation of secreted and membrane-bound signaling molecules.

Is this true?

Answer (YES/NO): NO